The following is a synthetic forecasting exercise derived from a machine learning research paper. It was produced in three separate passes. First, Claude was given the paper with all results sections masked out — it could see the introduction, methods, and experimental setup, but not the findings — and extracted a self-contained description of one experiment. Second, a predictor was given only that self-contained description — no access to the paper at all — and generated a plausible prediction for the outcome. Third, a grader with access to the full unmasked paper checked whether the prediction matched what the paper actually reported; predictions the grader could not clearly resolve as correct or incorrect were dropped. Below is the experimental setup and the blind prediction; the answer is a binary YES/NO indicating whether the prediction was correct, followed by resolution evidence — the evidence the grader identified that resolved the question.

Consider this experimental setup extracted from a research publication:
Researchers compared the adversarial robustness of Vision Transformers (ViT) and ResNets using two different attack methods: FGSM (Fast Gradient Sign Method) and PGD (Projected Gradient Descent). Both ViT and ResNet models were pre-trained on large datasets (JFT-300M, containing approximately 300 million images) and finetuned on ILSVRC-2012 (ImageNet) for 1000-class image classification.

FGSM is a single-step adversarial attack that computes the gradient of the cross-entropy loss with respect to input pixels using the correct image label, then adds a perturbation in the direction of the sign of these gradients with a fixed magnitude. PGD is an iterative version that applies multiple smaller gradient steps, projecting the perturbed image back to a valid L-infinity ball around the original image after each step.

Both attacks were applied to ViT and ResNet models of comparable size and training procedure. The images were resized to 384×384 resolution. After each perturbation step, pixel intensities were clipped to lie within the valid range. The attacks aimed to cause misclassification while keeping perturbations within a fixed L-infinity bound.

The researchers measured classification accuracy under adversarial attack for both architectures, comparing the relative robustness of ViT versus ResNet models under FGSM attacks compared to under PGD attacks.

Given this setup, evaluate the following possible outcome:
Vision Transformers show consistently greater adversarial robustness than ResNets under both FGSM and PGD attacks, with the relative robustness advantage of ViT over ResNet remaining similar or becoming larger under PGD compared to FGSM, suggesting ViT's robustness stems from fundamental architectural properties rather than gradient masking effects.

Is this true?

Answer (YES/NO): NO